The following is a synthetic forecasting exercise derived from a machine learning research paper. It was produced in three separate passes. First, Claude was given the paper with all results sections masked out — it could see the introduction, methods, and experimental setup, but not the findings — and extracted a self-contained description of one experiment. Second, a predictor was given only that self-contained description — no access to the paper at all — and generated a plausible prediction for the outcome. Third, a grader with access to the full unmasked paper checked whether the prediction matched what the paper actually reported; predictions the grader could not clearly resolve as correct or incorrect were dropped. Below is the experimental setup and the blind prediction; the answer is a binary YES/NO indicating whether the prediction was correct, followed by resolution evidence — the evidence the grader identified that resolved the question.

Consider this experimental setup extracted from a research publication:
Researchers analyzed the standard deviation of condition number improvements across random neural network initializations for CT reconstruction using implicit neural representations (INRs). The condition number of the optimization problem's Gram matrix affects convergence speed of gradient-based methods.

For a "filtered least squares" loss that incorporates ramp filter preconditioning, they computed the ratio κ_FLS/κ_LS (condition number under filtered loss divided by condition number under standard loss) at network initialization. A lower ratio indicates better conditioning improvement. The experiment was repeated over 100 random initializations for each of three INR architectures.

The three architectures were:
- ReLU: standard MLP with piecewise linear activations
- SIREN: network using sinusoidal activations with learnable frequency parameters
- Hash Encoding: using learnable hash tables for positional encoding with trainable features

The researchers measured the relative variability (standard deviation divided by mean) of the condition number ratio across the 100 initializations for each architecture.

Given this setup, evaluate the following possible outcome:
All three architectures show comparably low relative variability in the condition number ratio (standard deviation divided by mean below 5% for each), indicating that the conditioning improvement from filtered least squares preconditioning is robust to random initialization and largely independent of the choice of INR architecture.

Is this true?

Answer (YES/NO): NO